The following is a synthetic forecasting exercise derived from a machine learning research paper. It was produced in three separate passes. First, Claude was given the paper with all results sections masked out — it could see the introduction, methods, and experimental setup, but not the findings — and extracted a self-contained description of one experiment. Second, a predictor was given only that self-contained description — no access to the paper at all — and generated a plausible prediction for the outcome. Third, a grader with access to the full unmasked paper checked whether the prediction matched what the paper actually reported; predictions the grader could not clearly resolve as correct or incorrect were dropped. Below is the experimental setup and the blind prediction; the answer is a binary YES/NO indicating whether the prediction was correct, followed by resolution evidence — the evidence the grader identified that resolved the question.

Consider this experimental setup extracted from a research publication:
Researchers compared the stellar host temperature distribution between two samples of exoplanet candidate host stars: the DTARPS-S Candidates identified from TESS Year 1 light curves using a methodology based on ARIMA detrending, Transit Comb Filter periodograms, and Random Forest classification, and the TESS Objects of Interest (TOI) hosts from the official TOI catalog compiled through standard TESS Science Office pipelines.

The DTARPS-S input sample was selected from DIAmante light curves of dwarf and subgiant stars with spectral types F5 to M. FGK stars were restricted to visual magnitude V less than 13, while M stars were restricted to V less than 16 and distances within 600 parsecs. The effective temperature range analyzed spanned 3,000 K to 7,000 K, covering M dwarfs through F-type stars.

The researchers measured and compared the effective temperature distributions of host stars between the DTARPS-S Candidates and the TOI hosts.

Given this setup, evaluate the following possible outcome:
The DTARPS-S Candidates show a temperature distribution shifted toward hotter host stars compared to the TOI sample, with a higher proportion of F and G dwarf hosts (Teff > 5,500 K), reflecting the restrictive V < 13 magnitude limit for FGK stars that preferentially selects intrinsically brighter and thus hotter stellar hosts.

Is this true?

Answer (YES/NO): YES